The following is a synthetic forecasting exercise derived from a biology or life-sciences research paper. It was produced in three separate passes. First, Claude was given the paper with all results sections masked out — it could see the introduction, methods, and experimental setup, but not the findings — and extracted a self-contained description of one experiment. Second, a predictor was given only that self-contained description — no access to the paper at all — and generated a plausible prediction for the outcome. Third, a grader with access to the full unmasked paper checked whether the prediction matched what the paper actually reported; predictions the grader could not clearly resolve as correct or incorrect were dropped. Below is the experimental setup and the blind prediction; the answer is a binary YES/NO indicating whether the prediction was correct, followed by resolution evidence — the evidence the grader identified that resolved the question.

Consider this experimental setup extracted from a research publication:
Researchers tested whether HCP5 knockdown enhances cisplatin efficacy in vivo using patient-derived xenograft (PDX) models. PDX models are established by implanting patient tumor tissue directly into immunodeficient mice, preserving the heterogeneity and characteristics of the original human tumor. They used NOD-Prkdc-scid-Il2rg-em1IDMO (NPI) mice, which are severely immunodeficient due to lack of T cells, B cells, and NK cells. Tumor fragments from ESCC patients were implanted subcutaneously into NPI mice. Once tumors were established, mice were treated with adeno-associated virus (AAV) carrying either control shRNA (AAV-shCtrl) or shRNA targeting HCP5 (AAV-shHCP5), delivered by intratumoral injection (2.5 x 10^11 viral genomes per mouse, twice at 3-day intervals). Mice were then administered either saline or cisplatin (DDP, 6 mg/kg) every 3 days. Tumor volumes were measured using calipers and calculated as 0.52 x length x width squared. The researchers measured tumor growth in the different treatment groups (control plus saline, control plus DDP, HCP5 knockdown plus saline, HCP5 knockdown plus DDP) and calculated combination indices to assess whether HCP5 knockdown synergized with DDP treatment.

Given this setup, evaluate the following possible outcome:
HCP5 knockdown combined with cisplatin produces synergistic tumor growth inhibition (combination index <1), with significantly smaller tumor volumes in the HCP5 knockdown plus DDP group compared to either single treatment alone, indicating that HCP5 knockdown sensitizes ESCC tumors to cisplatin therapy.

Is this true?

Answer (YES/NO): YES